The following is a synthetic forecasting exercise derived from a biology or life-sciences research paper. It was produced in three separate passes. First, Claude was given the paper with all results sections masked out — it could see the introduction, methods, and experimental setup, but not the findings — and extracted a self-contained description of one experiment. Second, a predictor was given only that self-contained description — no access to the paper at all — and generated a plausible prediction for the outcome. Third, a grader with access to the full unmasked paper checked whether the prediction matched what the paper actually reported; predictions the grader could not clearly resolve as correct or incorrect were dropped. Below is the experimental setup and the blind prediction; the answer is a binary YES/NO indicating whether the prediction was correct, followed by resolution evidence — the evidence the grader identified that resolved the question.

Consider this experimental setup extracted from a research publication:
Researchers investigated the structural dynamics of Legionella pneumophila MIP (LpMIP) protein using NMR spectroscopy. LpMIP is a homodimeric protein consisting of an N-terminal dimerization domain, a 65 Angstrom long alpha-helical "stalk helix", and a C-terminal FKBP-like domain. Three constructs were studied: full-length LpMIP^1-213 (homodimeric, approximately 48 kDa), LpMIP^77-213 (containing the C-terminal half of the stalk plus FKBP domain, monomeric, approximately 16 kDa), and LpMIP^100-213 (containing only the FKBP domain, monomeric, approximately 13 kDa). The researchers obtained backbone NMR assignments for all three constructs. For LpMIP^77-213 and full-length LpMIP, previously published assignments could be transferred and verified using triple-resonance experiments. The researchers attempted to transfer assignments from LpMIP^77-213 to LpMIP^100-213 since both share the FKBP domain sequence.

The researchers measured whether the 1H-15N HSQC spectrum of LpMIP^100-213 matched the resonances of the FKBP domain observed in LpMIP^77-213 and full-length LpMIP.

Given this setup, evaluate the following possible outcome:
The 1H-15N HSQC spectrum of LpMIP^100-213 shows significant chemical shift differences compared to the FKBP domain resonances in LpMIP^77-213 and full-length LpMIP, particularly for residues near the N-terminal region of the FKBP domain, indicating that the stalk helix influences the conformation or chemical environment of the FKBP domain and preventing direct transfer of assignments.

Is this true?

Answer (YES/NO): NO